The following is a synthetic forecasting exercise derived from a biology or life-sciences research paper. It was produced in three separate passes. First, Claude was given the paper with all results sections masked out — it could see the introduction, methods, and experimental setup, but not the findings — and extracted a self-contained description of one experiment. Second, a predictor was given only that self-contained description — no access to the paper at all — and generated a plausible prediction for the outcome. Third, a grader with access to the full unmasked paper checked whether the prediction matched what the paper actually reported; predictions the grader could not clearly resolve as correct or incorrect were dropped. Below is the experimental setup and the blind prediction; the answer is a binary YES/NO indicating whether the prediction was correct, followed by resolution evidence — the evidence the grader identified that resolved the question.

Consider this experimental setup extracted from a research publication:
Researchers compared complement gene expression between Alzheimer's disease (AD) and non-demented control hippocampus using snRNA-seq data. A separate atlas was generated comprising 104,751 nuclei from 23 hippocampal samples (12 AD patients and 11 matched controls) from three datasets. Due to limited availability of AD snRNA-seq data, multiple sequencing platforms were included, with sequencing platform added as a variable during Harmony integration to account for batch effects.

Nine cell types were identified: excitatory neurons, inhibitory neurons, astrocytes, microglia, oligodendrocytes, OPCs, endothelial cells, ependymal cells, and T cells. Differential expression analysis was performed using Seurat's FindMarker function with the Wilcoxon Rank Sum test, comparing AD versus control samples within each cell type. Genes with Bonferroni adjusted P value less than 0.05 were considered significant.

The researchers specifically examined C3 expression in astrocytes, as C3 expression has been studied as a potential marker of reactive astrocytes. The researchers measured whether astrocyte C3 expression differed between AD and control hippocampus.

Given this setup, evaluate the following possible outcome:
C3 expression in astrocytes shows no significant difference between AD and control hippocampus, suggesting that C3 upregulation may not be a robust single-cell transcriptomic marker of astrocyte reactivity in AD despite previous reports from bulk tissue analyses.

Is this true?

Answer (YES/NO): NO